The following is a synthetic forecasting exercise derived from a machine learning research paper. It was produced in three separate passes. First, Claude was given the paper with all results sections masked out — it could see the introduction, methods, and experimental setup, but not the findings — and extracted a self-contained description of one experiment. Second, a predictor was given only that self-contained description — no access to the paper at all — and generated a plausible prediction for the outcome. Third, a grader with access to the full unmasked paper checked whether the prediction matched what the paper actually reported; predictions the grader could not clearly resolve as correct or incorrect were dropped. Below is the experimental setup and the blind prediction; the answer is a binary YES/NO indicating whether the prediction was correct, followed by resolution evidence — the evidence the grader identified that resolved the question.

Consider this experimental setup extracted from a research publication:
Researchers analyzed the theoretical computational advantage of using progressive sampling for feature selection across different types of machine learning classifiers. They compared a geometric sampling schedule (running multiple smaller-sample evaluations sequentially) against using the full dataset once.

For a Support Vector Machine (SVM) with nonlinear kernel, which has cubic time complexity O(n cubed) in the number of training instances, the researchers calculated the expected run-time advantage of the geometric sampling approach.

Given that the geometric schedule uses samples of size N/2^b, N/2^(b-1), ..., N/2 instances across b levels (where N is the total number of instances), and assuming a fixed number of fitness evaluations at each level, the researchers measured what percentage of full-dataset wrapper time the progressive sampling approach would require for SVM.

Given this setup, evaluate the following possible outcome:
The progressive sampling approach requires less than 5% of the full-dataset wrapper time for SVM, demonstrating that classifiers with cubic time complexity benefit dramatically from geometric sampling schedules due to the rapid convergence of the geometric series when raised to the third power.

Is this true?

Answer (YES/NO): NO